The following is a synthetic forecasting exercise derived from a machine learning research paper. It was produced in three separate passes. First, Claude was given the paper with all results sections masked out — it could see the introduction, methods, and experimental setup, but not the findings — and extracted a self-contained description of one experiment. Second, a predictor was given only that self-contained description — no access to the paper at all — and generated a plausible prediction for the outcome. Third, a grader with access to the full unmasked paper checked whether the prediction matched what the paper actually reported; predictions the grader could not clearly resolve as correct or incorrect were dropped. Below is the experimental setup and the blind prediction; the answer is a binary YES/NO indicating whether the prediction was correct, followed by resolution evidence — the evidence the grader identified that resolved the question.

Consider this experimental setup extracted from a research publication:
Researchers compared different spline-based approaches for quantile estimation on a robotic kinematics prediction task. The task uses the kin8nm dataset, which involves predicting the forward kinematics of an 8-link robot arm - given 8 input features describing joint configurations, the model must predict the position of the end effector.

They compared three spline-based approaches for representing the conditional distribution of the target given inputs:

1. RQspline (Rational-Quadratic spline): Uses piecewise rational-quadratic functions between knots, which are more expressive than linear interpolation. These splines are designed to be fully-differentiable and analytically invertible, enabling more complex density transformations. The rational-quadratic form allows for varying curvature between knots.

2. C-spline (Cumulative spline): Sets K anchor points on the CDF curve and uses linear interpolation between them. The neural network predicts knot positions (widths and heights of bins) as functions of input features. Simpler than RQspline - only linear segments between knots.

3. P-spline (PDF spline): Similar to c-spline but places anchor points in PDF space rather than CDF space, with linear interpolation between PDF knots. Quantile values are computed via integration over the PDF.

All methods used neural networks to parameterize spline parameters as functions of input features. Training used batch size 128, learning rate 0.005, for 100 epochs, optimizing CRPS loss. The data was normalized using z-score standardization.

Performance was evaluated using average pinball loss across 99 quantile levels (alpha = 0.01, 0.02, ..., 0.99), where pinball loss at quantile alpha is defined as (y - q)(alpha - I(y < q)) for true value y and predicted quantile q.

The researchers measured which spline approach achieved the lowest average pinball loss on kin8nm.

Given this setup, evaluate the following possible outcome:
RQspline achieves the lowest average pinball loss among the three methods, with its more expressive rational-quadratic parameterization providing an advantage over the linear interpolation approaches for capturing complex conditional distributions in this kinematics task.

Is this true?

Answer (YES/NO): NO